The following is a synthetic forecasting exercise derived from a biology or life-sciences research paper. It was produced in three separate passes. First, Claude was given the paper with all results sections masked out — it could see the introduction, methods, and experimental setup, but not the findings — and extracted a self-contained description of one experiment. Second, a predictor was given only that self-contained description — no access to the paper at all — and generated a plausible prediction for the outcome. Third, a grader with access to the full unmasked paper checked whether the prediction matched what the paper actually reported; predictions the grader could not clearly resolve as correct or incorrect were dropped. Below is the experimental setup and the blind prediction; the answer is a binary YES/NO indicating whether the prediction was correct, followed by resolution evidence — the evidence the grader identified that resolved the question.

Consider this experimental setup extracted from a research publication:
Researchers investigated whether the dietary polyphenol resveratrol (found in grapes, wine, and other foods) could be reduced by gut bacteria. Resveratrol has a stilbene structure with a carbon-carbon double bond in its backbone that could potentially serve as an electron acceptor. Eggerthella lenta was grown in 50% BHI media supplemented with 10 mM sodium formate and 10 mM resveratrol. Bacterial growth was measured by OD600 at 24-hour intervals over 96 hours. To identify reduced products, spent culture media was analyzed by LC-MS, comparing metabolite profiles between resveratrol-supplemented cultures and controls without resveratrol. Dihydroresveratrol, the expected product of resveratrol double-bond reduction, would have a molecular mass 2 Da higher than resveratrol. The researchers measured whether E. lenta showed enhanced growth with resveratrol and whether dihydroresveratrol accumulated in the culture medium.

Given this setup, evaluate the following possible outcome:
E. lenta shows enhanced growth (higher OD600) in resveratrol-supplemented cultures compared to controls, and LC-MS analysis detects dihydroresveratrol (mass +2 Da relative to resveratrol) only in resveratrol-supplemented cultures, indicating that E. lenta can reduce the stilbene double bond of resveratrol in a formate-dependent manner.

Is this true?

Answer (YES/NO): NO